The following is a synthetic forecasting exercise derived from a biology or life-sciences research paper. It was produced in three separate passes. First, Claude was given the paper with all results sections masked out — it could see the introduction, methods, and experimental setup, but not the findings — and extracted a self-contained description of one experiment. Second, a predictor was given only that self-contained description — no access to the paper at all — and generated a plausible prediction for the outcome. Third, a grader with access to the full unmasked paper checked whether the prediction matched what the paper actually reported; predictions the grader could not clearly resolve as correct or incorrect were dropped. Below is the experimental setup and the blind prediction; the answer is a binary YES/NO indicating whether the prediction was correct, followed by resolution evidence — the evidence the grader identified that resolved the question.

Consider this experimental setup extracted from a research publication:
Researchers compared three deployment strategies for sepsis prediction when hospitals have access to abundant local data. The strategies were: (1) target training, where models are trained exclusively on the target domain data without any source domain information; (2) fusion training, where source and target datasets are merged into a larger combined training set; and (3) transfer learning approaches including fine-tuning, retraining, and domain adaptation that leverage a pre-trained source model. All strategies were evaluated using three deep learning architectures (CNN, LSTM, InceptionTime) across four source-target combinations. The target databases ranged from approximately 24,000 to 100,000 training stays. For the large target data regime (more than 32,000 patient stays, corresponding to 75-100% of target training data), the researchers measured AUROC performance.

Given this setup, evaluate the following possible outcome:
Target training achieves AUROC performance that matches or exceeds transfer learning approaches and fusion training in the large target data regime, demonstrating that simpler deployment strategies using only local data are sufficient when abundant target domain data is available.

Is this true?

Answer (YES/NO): NO